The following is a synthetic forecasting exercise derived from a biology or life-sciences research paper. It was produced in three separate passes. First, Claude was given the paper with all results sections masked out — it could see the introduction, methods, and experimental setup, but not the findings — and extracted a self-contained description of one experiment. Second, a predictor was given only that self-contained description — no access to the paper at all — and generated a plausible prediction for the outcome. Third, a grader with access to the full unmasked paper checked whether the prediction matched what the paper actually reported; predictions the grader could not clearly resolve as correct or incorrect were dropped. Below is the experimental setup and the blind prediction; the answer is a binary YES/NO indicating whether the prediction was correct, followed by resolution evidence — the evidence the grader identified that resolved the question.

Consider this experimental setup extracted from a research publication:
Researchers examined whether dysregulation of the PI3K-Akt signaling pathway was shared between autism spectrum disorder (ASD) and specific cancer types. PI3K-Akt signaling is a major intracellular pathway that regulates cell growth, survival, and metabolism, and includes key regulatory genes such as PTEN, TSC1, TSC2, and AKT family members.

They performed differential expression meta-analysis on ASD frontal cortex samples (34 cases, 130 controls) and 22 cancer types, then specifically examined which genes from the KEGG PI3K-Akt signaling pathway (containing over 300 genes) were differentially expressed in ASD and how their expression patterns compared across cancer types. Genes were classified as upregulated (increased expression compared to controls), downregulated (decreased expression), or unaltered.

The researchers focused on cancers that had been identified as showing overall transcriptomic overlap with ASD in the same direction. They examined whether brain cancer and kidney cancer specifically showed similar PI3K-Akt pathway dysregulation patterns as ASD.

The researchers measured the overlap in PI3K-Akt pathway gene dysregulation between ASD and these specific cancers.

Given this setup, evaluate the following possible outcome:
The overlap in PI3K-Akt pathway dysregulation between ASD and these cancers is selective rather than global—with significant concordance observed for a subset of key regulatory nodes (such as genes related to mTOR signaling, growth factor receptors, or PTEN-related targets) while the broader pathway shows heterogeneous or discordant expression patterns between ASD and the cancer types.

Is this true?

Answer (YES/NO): NO